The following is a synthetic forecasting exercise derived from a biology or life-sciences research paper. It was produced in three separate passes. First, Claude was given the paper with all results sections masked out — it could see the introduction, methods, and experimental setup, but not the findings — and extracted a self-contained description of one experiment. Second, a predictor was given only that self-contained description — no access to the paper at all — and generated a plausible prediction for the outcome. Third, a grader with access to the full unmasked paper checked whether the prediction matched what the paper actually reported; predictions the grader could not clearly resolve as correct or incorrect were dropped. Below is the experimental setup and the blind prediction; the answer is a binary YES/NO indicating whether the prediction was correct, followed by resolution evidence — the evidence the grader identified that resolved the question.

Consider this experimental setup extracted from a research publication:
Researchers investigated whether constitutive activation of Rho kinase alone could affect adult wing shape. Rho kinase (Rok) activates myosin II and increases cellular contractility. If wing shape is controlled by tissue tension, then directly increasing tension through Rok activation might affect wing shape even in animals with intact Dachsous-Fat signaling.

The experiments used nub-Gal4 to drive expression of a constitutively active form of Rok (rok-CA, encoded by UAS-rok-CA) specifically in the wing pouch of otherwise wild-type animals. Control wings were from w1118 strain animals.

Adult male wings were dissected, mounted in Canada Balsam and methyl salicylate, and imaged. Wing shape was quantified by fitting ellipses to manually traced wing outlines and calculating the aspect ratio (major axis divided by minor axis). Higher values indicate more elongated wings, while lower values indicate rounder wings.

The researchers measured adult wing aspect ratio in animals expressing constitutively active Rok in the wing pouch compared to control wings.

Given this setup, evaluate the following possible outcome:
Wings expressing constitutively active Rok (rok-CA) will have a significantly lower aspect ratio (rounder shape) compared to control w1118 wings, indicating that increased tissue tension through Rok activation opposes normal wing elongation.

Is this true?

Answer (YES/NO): NO